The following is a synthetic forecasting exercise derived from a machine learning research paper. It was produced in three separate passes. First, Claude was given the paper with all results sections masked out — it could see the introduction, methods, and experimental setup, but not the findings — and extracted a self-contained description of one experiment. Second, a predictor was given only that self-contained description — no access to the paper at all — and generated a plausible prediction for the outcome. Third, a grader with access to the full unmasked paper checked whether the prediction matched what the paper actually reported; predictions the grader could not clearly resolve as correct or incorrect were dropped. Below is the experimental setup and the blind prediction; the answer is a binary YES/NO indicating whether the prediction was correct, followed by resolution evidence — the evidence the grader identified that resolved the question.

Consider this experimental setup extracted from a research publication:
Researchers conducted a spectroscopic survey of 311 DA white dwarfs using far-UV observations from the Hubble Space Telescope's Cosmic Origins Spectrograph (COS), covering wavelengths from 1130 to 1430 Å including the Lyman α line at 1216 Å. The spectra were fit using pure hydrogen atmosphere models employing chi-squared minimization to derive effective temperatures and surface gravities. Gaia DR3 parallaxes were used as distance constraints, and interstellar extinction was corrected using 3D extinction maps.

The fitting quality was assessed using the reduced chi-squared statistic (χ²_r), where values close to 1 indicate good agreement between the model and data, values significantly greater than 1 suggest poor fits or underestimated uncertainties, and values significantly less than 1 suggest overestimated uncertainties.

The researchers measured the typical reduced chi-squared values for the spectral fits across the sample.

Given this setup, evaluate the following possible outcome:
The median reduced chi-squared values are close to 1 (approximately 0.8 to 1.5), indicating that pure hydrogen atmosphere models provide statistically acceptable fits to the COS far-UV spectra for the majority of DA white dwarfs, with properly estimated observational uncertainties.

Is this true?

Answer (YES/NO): YES